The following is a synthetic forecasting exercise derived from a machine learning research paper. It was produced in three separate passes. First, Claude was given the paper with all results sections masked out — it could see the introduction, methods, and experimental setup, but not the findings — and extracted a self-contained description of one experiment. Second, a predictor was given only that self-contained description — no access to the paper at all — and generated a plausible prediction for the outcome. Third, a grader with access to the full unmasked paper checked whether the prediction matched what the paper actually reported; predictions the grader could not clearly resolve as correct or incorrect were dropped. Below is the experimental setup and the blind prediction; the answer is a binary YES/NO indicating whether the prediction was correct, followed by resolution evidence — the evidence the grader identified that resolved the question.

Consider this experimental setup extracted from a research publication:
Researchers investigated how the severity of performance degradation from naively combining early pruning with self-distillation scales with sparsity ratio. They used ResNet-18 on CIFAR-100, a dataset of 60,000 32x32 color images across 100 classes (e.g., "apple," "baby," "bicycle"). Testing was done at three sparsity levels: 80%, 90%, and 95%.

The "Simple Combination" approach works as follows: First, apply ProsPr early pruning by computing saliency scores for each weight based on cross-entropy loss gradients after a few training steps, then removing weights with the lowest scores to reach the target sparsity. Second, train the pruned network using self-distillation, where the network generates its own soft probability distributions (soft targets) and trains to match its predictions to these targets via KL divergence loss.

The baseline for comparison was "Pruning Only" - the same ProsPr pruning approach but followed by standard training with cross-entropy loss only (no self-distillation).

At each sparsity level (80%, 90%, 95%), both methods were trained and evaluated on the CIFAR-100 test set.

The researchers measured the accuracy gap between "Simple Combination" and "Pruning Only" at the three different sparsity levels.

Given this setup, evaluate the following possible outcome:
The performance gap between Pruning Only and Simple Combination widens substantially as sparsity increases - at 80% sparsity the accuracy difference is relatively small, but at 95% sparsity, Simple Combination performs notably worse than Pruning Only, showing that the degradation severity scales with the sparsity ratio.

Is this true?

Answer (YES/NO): YES